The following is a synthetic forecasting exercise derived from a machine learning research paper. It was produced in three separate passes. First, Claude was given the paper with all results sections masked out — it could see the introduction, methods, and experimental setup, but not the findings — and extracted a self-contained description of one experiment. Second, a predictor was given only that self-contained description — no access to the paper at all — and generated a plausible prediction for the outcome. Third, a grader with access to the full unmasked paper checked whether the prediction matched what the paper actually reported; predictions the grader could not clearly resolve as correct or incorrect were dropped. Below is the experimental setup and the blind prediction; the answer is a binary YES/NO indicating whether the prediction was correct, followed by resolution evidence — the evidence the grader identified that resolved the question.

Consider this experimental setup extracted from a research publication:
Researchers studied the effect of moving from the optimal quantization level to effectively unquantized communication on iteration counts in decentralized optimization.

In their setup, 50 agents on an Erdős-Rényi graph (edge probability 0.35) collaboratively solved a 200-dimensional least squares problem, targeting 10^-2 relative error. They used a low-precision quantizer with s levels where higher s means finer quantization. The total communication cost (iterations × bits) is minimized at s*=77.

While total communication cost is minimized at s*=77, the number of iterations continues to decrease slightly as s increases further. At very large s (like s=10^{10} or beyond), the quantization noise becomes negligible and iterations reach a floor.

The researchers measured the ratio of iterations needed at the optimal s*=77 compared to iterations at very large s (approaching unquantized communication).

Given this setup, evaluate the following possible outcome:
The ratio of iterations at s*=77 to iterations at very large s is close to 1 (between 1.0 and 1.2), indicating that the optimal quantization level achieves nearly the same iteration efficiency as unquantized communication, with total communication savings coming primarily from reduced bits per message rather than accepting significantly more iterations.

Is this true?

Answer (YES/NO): YES